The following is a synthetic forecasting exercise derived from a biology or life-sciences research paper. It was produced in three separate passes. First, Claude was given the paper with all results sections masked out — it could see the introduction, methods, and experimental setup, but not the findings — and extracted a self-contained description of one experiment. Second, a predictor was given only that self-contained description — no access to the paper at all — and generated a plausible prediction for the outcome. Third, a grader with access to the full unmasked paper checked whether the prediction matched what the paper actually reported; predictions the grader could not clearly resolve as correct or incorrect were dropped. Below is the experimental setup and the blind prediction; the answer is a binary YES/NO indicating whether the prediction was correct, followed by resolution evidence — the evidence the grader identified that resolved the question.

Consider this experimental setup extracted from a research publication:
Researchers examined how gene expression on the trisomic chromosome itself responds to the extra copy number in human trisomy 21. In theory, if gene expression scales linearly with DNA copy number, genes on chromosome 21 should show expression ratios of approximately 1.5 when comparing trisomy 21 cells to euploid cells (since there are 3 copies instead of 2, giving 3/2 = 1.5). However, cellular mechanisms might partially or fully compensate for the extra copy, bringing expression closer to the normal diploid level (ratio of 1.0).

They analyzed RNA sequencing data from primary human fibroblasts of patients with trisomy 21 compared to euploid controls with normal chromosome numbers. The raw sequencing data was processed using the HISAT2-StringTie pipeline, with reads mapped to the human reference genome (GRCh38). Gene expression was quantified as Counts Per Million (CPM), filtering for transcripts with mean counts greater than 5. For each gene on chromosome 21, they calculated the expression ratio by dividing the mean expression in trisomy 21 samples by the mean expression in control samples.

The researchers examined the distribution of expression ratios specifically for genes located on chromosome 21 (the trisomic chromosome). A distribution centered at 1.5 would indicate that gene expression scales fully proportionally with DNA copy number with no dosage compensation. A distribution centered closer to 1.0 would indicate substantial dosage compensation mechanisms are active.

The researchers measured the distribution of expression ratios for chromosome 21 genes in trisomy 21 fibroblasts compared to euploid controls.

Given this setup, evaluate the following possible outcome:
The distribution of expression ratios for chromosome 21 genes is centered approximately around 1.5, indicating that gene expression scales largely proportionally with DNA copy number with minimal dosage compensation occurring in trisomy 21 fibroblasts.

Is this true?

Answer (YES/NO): NO